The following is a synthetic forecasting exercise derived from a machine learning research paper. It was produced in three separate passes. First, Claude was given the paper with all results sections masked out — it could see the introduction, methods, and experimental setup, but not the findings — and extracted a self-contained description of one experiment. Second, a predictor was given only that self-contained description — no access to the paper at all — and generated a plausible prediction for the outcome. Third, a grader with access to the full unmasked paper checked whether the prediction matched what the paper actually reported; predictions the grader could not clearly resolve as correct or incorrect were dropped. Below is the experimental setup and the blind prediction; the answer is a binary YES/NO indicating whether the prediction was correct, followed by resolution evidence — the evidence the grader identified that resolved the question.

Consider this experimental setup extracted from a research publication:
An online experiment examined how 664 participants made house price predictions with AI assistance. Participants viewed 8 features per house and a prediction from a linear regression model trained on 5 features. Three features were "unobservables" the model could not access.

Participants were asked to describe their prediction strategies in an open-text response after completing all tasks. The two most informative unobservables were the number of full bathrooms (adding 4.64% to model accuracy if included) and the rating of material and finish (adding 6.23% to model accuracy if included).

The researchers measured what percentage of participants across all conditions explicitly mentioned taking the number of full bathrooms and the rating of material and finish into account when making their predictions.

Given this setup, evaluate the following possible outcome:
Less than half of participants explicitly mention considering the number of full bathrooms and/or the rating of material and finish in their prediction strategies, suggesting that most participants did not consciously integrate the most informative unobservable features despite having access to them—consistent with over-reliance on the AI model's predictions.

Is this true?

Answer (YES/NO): NO